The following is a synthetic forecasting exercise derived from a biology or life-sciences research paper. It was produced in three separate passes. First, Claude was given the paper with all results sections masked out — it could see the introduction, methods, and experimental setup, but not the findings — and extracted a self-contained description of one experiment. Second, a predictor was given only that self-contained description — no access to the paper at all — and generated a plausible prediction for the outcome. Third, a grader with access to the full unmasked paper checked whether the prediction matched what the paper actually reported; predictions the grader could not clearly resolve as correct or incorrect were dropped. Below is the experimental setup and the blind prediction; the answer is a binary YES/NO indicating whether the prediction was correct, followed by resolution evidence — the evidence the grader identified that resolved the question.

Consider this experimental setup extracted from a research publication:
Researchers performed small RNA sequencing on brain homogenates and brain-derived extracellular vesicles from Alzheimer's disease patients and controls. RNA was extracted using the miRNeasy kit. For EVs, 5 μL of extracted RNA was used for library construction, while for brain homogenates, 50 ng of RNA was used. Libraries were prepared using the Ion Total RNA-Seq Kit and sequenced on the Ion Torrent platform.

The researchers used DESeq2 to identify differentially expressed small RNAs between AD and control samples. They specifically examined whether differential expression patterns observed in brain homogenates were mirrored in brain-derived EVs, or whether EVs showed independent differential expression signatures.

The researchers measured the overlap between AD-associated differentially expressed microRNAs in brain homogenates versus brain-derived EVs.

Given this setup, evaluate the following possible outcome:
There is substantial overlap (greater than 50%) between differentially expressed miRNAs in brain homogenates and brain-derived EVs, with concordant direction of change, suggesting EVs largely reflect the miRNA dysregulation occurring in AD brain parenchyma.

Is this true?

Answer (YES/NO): NO